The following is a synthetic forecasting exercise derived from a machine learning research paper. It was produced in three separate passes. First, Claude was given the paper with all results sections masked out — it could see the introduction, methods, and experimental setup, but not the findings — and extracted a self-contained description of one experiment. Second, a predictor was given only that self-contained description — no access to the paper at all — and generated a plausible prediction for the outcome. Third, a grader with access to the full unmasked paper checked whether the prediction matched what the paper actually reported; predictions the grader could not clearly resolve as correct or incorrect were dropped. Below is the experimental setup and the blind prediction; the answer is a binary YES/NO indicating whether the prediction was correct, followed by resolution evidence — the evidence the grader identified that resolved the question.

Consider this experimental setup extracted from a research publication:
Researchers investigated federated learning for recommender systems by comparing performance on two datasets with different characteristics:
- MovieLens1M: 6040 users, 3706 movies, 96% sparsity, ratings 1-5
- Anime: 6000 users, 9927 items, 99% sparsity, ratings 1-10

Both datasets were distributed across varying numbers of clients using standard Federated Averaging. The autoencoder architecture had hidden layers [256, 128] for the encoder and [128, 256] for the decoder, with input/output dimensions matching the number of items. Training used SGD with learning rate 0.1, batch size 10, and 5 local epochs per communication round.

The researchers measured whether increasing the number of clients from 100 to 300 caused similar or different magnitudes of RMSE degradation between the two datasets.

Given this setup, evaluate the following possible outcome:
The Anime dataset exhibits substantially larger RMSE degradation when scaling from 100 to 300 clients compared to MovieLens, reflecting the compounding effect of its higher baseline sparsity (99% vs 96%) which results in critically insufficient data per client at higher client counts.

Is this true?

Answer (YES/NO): NO